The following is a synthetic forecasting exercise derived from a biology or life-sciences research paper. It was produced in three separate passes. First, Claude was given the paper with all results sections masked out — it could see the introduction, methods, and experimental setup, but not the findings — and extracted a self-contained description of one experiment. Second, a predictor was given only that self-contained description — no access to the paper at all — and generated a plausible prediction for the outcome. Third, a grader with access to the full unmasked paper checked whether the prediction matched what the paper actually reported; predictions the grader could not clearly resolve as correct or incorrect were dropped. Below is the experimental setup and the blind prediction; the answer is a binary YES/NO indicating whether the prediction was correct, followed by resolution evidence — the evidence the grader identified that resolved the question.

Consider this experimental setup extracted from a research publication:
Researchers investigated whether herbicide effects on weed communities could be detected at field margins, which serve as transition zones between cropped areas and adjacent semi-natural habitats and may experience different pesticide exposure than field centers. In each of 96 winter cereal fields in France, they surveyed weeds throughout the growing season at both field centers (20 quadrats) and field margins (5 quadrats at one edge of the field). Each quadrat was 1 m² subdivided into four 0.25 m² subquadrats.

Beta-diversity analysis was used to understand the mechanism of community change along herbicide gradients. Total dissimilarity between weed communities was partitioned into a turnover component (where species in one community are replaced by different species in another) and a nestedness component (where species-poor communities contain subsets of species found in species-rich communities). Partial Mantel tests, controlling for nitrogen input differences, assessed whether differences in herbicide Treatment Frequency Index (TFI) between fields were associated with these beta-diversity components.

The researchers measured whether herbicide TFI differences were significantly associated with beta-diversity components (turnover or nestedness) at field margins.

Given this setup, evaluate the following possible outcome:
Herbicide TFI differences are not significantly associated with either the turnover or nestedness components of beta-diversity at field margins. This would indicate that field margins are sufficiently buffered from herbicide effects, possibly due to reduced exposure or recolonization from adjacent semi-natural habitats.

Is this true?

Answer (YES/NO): YES